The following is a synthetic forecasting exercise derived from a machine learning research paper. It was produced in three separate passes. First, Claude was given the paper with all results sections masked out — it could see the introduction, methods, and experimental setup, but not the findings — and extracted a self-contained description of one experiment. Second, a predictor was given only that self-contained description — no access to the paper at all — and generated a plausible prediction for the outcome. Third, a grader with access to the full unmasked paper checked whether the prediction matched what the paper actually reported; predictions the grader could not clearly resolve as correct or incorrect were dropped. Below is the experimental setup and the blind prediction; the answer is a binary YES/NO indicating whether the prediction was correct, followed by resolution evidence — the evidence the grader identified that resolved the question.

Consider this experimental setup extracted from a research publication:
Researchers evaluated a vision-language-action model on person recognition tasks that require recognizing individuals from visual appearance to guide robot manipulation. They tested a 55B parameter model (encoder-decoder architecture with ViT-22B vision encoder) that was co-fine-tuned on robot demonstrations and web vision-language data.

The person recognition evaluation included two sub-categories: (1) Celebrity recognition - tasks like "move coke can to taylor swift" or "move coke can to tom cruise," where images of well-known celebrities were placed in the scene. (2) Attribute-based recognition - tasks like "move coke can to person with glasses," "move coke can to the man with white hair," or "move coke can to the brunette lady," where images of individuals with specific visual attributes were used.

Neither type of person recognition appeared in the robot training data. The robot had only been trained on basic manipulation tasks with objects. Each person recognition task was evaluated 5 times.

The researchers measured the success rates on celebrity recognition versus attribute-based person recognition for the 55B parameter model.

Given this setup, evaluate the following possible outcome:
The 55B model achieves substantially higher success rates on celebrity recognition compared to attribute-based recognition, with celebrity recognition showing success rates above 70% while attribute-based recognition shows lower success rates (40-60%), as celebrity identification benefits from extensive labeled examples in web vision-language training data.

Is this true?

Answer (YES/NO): NO